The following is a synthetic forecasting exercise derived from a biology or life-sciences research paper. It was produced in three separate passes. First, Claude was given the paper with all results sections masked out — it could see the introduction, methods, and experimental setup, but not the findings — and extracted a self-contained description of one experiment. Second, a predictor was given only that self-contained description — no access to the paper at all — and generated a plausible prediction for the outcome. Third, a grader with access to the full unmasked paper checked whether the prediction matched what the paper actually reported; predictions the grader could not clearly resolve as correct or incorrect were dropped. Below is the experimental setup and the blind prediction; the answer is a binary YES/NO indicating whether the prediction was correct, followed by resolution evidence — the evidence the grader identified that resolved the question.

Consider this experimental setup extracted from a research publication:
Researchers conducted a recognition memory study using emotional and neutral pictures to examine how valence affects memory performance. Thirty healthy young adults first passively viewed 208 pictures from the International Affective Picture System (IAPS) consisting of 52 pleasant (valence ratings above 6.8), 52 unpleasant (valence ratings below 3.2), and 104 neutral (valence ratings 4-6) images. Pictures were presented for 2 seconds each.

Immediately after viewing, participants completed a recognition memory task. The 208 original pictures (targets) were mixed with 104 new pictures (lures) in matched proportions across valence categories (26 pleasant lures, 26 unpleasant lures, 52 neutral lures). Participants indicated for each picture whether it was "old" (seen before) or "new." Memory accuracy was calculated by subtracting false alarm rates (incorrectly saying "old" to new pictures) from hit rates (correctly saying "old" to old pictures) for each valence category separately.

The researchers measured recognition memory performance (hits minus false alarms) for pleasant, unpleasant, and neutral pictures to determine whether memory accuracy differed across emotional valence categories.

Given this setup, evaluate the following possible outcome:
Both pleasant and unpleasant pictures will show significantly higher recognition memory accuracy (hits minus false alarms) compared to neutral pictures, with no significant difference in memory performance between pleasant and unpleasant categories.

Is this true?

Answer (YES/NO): NO